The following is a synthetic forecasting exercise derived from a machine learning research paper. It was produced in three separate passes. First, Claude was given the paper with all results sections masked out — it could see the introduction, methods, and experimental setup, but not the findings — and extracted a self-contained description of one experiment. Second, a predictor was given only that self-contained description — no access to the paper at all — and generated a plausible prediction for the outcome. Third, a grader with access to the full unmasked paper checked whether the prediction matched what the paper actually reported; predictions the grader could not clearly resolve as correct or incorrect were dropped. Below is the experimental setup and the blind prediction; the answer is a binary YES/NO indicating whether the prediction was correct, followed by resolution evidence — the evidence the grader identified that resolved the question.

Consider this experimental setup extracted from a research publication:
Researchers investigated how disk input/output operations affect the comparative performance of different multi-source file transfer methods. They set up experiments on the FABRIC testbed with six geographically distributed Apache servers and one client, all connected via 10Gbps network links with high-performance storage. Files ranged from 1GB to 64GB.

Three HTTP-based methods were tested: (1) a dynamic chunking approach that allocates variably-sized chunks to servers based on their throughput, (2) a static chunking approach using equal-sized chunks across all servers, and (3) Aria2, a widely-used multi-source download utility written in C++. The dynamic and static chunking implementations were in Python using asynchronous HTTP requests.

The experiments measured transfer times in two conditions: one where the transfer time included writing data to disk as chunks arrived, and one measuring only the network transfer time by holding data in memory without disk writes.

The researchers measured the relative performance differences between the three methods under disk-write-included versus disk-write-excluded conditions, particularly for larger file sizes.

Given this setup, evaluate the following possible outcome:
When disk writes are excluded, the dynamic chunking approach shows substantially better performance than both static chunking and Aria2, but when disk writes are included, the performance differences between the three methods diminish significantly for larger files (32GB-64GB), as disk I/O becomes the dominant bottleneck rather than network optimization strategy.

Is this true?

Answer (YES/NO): YES